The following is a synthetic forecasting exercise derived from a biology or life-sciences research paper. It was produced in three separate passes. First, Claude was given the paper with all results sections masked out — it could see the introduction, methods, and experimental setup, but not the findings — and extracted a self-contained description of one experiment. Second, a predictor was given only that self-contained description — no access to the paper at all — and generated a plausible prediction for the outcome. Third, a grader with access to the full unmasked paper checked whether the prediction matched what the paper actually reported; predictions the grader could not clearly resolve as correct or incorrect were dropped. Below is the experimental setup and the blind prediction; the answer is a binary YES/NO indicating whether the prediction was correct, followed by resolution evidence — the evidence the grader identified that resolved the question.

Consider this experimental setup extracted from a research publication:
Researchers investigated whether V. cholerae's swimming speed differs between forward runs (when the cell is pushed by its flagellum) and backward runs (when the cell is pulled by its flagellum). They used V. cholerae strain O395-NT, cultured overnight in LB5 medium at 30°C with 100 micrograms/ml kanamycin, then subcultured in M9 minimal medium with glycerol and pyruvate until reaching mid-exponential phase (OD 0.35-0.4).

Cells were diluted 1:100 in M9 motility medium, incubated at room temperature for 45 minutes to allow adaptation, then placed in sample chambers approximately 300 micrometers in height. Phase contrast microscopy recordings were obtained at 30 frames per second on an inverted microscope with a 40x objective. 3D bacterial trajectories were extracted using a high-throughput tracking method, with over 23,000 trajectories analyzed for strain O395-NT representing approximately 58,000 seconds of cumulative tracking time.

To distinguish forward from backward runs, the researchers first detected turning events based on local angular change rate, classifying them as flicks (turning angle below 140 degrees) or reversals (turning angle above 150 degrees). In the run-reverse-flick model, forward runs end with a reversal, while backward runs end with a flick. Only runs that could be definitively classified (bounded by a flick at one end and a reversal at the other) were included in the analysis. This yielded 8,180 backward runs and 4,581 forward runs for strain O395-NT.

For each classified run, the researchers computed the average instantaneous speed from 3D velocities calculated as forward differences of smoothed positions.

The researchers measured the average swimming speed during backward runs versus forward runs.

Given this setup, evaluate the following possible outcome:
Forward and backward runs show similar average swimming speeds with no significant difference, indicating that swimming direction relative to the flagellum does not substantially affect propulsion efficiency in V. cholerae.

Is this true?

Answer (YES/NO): YES